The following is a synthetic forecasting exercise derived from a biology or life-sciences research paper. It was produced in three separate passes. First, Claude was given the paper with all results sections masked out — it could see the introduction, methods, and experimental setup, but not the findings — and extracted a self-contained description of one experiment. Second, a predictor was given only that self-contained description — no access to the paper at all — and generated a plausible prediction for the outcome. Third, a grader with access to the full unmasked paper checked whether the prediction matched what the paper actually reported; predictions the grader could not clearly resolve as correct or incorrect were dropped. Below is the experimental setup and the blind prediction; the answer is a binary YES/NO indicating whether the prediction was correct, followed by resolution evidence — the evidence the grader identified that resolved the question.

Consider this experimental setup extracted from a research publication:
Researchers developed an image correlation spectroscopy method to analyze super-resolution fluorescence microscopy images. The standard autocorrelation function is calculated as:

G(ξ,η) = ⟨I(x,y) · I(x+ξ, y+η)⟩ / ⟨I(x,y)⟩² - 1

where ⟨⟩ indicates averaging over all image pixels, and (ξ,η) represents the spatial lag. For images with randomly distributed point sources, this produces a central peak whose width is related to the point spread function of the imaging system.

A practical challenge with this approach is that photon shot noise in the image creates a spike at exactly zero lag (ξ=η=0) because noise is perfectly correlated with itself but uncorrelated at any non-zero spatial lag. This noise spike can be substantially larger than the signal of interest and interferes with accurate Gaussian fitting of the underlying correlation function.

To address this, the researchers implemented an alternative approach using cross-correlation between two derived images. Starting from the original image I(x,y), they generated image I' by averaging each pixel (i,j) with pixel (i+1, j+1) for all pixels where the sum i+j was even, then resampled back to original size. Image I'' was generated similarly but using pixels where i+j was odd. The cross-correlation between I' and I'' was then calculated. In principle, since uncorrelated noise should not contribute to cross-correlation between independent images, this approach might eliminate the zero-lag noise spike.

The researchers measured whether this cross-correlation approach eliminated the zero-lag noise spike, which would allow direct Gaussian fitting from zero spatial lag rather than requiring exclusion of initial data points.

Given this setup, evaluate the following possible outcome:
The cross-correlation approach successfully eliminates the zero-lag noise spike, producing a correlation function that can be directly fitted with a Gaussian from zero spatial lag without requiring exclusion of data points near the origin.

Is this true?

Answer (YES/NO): YES